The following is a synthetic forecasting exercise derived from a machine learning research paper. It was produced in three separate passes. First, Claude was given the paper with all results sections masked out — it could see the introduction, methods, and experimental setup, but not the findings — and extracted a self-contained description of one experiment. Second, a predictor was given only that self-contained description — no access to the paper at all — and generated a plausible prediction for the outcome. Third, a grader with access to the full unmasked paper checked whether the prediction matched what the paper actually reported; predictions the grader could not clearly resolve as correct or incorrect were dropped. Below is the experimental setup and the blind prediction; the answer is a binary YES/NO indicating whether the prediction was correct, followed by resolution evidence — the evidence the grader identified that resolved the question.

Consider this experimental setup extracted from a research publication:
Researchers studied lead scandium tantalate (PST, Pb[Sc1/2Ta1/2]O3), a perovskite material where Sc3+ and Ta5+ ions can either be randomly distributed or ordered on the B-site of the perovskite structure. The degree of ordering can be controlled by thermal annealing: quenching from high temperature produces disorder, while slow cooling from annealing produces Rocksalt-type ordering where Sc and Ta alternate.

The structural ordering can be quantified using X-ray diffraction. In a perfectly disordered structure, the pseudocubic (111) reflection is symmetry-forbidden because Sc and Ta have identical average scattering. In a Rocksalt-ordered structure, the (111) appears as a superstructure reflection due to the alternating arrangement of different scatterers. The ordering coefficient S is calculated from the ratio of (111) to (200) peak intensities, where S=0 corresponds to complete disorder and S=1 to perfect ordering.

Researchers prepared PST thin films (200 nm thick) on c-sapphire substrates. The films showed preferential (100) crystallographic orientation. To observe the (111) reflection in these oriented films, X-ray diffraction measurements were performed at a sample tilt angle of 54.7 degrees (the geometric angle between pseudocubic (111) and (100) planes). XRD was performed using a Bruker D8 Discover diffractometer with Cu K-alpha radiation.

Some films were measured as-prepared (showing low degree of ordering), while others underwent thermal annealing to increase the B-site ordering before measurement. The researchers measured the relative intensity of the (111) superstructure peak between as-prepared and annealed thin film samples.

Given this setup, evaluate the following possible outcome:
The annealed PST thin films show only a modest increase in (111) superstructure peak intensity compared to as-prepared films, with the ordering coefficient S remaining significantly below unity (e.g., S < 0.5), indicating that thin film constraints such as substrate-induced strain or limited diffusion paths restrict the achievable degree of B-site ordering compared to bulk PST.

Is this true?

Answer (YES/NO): YES